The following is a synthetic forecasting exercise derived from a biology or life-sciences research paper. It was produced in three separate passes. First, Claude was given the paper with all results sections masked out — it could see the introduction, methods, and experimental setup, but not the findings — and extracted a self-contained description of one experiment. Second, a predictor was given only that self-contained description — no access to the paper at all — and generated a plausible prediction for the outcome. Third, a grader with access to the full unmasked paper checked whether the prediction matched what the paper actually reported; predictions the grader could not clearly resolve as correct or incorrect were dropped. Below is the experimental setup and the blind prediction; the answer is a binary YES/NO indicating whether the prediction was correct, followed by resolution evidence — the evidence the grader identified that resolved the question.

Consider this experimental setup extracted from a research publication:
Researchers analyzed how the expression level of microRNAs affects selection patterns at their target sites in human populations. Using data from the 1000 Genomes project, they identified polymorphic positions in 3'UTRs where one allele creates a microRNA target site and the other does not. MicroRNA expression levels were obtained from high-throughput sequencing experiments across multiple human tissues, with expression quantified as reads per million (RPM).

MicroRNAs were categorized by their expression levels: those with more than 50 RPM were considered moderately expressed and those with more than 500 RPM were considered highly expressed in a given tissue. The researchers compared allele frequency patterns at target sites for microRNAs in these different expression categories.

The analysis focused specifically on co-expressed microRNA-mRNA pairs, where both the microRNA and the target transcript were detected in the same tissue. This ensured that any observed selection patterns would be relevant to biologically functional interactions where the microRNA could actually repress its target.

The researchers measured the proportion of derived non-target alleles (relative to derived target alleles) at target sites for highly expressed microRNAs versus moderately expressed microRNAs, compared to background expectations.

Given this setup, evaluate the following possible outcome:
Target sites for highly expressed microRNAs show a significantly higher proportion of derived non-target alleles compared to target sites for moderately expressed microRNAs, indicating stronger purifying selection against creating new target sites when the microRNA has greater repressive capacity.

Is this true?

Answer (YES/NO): YES